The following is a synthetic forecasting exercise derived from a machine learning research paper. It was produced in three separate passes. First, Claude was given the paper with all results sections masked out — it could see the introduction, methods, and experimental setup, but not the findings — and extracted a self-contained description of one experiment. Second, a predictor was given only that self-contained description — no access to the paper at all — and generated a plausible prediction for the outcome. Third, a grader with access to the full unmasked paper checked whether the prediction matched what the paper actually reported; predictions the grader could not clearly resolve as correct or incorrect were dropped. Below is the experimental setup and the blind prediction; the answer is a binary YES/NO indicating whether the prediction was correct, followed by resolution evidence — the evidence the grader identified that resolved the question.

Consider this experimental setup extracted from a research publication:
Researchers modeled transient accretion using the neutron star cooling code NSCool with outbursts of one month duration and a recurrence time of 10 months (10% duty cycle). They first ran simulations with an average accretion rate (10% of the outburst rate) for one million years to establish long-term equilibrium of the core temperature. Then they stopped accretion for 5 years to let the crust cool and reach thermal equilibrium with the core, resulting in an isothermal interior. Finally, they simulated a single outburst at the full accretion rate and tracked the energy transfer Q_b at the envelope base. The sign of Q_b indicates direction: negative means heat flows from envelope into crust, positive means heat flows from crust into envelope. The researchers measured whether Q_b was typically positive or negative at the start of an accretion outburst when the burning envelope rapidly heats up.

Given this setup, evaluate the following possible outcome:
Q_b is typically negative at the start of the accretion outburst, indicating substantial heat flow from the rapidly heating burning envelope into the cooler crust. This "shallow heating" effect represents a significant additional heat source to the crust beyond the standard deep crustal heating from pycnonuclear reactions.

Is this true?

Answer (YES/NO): NO